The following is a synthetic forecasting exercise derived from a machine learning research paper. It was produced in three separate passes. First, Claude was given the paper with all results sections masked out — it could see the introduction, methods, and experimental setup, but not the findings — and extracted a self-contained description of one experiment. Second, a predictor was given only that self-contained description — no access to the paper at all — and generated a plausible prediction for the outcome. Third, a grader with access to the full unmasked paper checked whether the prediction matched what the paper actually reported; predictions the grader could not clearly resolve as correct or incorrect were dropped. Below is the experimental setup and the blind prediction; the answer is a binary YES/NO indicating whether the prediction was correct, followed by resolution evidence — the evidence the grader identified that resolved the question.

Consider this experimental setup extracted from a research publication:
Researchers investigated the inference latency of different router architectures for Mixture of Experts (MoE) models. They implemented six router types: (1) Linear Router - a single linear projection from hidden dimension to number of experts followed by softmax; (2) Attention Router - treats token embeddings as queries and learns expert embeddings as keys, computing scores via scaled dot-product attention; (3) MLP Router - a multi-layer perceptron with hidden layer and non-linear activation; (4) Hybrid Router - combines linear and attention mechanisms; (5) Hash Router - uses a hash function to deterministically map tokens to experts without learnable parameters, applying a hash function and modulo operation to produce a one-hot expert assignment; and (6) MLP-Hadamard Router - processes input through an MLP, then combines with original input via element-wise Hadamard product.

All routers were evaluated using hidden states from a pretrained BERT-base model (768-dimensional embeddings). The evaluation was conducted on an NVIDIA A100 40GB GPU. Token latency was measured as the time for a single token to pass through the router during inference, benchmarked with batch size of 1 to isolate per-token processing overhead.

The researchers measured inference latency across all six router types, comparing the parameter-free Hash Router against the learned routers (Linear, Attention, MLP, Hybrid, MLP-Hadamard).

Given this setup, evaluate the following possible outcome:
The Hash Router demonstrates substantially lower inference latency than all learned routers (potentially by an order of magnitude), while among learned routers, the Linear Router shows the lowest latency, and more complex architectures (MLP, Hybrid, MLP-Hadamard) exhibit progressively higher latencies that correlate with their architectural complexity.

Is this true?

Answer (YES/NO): NO